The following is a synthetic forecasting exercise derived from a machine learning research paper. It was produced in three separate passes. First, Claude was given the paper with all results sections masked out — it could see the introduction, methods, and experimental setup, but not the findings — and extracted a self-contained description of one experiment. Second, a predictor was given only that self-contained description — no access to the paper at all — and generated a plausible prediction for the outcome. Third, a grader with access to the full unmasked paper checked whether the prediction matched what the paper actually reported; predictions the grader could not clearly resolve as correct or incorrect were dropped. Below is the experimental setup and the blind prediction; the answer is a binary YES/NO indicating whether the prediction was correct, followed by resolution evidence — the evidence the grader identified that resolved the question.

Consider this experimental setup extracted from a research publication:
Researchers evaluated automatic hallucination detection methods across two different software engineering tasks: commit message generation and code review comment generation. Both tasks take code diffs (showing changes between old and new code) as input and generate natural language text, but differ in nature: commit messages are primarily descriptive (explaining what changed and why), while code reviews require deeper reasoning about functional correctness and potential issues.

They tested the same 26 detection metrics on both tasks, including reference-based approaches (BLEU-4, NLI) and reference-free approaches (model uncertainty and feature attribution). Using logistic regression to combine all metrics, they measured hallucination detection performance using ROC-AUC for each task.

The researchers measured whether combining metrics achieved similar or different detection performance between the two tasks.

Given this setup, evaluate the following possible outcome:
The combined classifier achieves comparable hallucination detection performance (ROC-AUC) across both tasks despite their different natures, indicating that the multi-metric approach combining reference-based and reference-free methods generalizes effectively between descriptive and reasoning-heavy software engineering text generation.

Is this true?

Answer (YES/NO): NO